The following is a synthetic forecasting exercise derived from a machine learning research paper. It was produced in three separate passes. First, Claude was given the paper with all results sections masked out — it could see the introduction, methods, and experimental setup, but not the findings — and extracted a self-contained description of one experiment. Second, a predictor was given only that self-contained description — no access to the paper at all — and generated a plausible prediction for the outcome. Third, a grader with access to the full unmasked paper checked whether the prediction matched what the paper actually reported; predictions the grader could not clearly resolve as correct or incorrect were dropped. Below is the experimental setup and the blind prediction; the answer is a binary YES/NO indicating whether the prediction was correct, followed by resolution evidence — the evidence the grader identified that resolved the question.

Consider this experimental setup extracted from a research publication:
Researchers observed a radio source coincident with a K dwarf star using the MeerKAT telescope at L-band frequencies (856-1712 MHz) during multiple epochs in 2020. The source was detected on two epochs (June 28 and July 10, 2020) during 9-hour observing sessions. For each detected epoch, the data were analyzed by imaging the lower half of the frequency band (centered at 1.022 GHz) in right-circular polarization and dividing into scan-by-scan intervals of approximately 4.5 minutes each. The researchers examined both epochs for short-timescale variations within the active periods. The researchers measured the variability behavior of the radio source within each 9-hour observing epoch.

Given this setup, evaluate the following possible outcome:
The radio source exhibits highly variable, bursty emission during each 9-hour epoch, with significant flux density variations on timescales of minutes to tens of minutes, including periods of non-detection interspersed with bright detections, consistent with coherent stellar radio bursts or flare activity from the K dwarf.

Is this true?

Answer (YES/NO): YES